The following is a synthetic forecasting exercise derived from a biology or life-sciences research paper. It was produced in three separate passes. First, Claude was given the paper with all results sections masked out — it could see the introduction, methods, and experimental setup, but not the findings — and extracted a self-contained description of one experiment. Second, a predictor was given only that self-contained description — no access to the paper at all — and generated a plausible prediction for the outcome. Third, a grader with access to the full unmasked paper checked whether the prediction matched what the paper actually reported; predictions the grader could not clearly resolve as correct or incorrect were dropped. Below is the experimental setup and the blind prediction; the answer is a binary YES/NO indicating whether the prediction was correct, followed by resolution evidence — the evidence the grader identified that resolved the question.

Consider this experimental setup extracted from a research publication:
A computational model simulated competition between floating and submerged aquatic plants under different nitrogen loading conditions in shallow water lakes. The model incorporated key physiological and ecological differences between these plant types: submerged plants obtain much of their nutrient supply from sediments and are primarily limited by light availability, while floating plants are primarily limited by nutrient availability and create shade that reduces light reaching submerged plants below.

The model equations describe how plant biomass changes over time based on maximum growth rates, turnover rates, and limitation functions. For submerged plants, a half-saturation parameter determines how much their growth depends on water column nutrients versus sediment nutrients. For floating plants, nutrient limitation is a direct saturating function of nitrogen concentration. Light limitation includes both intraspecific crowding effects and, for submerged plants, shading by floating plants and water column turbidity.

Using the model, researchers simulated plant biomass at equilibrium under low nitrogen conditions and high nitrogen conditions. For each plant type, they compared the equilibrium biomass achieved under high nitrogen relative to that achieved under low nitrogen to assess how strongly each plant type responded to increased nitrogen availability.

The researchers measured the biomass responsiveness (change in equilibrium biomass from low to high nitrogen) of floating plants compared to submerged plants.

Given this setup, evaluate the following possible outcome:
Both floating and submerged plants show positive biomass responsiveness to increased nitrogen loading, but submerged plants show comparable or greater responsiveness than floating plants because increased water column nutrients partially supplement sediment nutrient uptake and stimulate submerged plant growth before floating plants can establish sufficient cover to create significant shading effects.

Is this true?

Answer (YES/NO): NO